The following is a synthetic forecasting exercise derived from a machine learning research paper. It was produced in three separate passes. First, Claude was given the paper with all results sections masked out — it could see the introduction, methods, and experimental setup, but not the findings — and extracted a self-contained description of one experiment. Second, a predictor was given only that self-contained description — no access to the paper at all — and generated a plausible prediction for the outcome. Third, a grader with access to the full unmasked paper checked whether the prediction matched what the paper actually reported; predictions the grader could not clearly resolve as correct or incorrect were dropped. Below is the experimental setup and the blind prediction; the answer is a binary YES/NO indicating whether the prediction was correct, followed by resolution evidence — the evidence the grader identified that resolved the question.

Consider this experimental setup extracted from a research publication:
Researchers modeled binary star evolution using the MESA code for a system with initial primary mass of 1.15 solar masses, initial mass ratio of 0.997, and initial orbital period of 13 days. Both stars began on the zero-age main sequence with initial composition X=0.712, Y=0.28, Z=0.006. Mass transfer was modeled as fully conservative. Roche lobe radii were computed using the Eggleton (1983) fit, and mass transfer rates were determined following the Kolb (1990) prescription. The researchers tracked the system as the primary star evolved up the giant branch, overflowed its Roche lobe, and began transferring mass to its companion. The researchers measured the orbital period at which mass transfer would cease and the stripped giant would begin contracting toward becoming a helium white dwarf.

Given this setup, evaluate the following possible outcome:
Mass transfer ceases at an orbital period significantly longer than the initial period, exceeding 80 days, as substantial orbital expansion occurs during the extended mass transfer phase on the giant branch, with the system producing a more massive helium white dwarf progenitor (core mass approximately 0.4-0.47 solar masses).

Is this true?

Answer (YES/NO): NO